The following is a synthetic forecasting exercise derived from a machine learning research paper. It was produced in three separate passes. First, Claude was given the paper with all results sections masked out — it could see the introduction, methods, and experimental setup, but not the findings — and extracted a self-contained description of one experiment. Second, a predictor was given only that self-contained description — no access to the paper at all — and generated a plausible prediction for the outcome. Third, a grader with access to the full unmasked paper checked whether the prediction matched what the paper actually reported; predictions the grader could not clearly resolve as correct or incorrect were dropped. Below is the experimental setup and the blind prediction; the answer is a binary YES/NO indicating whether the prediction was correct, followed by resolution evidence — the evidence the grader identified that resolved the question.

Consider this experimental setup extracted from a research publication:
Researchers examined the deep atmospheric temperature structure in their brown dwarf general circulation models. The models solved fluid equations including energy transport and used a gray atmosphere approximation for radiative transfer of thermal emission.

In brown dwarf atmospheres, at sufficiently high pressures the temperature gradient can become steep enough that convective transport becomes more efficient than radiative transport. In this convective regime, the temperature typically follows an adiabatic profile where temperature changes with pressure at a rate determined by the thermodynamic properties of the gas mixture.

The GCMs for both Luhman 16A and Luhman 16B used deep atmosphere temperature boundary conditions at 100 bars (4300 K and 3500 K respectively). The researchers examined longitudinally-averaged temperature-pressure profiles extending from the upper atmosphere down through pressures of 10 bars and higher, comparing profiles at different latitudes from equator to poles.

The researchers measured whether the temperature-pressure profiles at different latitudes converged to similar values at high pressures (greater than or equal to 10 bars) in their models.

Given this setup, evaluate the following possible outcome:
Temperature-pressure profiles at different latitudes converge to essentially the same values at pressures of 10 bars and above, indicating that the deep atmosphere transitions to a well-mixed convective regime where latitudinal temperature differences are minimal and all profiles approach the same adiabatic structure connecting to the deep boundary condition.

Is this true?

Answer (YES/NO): YES